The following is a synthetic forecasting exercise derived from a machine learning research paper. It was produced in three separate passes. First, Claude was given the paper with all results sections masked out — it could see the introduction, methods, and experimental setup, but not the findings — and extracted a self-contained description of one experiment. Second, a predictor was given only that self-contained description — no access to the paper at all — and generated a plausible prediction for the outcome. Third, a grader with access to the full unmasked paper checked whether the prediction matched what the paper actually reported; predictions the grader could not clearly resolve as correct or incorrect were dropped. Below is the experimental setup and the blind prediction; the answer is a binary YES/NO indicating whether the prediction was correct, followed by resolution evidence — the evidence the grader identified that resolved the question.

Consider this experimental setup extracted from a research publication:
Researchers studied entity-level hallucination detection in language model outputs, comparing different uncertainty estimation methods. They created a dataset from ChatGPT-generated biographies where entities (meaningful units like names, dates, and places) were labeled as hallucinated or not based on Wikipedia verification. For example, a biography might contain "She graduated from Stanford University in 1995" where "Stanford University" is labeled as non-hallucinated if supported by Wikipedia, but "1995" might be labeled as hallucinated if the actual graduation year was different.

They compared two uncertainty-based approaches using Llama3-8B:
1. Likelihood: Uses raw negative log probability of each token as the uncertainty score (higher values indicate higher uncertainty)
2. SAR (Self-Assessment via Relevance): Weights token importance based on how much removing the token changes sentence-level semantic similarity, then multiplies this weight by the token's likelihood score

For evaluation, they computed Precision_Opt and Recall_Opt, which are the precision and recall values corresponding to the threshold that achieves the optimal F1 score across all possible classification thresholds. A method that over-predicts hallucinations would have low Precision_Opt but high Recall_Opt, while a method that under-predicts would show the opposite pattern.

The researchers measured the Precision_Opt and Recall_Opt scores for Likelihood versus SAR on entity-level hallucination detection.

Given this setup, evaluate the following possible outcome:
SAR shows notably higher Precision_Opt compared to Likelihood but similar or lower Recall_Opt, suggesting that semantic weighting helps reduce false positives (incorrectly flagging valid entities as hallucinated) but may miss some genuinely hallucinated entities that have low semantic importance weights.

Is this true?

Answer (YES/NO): YES